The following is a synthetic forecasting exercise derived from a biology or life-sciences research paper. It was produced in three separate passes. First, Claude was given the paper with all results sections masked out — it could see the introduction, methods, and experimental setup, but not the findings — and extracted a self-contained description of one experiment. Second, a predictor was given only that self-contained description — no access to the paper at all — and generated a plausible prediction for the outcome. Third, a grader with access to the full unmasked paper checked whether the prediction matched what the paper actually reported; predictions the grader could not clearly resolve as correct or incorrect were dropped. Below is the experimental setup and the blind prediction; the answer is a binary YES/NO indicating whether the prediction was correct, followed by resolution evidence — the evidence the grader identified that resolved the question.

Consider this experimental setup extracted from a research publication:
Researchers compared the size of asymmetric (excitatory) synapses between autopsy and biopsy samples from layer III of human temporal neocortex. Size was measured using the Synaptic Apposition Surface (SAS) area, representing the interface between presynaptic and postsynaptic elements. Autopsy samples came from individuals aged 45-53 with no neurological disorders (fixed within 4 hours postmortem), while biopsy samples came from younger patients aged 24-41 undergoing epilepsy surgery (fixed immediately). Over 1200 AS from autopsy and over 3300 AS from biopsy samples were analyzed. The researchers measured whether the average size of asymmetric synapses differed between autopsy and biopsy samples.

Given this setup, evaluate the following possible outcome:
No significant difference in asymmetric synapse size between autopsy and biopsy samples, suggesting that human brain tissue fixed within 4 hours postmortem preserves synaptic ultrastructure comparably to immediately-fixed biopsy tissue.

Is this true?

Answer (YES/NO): YES